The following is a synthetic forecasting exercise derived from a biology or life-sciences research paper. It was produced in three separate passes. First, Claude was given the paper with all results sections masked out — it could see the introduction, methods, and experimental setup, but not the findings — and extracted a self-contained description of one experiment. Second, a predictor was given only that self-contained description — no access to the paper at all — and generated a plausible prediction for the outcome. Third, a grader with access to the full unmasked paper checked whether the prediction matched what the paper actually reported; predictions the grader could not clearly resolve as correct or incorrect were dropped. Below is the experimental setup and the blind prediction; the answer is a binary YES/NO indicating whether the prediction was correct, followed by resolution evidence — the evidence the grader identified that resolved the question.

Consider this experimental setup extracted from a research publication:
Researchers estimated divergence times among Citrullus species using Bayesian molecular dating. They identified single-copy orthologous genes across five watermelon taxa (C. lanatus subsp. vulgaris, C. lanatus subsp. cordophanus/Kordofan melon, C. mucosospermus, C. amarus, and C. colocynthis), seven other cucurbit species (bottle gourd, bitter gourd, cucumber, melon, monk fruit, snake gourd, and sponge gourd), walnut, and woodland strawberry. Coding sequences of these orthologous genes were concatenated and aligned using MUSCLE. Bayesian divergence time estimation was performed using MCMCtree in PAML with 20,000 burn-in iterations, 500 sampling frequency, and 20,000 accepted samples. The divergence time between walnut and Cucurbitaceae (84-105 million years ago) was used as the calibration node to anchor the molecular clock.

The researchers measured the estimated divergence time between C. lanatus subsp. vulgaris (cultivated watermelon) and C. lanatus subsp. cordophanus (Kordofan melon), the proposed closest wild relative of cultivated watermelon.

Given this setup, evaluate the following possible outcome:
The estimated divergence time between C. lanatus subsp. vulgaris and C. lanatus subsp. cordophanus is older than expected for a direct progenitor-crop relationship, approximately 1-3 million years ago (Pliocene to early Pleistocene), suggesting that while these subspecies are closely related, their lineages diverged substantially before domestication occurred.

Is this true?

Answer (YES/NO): NO